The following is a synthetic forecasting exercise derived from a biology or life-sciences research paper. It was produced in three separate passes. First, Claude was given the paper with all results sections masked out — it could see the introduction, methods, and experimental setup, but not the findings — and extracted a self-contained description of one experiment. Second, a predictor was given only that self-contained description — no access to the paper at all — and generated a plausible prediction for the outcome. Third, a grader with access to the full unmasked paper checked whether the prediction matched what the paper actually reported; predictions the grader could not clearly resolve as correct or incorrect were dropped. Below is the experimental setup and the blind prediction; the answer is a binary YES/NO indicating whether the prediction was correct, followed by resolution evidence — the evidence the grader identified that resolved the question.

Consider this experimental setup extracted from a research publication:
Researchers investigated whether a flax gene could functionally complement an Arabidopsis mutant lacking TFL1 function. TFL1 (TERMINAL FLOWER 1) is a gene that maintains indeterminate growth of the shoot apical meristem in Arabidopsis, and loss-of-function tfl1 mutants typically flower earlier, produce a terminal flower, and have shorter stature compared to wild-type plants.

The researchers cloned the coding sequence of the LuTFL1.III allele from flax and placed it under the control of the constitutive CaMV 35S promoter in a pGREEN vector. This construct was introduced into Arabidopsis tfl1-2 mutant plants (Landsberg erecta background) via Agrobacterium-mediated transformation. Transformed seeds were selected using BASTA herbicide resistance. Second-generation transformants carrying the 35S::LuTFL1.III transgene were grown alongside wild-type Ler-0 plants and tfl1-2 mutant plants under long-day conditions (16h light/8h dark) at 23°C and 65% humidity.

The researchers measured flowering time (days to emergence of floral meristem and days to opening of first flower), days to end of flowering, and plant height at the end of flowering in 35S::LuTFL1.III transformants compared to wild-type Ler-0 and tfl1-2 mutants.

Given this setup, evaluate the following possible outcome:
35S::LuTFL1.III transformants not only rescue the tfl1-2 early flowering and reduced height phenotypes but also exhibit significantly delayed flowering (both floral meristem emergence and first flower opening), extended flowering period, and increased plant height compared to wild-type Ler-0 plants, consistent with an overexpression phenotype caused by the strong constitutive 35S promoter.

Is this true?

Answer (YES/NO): YES